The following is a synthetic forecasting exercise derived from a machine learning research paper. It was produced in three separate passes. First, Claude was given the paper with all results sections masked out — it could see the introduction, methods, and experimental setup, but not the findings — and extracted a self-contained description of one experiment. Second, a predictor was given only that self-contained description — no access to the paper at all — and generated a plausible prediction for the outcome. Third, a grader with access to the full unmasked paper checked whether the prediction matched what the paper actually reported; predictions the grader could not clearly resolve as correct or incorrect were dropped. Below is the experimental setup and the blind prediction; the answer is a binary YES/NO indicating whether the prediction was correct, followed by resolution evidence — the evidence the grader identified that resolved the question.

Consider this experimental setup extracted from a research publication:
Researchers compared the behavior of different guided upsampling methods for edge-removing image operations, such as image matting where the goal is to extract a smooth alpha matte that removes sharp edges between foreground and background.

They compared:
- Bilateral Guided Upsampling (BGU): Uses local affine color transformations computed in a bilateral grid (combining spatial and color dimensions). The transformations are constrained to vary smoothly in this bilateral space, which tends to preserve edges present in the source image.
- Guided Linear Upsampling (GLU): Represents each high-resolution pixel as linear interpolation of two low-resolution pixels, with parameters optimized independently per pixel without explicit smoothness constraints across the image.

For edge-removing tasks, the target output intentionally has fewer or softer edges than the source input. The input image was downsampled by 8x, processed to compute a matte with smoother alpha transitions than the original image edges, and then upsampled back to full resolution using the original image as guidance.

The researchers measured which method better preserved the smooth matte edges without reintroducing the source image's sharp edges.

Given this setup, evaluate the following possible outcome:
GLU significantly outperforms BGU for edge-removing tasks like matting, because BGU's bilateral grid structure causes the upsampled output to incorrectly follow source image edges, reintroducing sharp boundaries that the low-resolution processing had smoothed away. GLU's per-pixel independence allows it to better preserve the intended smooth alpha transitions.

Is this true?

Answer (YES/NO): YES